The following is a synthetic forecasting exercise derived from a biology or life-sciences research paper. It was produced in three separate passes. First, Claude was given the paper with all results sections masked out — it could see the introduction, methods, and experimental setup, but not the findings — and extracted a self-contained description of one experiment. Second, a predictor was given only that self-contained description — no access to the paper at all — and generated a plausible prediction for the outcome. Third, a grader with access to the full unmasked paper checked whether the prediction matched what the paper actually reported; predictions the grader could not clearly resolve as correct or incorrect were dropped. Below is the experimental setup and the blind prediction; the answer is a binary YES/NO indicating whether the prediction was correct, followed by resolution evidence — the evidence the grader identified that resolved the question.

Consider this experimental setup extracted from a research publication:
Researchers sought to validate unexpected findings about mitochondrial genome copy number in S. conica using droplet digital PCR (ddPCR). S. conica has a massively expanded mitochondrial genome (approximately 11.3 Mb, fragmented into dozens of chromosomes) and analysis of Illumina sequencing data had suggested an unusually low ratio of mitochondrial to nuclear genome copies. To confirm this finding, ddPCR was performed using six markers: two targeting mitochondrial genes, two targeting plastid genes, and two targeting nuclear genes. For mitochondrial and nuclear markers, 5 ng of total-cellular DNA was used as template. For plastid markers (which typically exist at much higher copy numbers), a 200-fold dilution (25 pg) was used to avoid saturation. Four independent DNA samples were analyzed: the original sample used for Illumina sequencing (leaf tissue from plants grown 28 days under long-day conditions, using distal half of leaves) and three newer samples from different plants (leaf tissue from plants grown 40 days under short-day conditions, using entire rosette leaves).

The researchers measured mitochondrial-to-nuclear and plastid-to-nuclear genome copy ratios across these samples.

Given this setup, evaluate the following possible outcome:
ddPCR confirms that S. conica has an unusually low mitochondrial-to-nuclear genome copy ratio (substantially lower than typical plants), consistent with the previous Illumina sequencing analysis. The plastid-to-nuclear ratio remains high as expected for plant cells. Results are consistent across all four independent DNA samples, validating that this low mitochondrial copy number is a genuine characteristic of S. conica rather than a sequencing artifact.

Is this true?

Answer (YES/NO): YES